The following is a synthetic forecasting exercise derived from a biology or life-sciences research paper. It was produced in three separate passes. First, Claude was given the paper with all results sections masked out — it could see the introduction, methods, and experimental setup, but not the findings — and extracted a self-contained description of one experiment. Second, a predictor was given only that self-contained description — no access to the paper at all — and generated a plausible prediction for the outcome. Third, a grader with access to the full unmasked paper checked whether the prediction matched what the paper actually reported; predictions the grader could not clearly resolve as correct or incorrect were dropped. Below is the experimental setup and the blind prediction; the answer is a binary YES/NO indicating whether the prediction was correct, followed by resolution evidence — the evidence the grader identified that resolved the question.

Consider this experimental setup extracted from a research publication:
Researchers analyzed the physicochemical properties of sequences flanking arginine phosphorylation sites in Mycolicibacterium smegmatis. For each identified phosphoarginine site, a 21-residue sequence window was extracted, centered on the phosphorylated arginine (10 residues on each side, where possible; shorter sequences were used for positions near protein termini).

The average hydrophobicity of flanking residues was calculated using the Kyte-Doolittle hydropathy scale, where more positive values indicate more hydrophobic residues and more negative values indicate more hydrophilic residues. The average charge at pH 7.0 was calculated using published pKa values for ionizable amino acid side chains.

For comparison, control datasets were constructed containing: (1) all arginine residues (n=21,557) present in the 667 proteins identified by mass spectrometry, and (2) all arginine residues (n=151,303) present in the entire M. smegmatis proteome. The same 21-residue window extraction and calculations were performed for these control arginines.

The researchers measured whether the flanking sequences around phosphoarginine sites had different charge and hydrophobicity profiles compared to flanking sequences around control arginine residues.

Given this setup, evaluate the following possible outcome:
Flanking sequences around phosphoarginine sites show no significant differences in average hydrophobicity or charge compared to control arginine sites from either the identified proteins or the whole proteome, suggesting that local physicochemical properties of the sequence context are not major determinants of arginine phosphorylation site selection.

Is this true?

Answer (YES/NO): NO